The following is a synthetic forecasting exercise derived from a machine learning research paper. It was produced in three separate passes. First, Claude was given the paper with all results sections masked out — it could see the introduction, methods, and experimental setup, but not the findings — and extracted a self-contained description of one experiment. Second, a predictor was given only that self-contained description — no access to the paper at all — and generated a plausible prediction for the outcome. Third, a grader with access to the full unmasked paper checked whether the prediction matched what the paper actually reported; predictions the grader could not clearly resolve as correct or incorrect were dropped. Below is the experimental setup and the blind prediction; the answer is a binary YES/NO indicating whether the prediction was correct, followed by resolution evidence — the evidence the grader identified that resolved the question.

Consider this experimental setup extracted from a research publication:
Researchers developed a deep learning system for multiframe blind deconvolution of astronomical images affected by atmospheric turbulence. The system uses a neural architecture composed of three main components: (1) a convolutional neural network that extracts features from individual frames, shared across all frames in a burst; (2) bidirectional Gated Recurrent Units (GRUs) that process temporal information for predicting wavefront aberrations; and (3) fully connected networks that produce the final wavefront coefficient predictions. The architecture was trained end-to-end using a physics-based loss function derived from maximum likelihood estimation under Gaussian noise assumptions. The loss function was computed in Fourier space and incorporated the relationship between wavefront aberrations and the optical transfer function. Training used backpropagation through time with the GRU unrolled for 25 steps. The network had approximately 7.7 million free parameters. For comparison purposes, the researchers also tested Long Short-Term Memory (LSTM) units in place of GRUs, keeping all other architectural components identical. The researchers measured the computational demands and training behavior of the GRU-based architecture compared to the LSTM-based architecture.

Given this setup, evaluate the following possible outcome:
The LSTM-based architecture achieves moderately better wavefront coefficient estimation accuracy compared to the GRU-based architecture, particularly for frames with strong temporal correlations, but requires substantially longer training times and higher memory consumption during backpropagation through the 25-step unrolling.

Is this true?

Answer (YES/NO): NO